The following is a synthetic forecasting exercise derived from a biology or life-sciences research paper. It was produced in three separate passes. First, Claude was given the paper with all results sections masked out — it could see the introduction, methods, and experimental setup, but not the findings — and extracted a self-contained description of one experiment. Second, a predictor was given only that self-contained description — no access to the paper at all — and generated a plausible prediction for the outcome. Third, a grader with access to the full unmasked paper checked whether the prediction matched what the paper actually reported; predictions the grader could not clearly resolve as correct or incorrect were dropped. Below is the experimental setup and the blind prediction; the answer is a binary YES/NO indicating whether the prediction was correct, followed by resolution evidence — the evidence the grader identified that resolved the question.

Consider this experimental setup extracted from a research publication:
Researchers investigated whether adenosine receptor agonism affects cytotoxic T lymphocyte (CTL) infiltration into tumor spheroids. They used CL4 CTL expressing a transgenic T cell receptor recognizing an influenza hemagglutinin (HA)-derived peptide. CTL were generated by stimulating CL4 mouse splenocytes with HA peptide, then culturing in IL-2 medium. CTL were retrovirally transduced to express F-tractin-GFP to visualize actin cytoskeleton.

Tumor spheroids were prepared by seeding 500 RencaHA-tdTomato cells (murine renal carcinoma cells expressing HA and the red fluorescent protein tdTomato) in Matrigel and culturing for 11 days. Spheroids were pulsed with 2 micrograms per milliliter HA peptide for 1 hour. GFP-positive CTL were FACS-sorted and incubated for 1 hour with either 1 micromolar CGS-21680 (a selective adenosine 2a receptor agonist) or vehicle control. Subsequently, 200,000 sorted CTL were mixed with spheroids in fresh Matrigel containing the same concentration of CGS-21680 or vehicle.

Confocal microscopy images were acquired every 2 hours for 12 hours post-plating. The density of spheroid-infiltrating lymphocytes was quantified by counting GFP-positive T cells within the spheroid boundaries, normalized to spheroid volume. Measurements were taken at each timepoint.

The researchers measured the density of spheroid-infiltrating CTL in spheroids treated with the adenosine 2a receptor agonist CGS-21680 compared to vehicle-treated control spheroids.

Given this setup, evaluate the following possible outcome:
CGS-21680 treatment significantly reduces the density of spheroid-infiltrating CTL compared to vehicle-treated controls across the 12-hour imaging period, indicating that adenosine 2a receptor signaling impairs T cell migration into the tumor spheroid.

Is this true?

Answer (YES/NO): YES